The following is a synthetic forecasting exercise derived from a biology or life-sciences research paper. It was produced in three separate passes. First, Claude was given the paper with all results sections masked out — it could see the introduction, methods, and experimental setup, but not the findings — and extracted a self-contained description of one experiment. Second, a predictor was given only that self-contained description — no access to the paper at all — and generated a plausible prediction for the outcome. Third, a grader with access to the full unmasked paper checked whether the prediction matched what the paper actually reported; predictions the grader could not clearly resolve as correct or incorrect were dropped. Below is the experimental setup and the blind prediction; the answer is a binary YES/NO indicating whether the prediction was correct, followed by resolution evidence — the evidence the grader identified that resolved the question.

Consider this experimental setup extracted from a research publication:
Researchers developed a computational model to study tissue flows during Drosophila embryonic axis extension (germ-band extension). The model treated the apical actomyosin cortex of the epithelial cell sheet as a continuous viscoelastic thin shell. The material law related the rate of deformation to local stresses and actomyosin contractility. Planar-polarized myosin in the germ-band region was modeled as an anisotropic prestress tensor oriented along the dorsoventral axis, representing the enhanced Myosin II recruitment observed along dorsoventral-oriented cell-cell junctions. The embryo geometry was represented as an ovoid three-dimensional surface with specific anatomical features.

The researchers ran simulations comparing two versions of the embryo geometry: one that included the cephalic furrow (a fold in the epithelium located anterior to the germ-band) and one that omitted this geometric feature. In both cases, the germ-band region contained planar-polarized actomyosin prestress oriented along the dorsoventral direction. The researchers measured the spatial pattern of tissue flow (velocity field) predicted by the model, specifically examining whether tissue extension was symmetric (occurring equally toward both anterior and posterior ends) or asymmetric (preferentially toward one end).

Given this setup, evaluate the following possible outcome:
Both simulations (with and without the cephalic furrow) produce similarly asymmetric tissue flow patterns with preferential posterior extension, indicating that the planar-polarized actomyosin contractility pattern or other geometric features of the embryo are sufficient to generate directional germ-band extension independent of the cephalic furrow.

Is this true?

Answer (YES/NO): NO